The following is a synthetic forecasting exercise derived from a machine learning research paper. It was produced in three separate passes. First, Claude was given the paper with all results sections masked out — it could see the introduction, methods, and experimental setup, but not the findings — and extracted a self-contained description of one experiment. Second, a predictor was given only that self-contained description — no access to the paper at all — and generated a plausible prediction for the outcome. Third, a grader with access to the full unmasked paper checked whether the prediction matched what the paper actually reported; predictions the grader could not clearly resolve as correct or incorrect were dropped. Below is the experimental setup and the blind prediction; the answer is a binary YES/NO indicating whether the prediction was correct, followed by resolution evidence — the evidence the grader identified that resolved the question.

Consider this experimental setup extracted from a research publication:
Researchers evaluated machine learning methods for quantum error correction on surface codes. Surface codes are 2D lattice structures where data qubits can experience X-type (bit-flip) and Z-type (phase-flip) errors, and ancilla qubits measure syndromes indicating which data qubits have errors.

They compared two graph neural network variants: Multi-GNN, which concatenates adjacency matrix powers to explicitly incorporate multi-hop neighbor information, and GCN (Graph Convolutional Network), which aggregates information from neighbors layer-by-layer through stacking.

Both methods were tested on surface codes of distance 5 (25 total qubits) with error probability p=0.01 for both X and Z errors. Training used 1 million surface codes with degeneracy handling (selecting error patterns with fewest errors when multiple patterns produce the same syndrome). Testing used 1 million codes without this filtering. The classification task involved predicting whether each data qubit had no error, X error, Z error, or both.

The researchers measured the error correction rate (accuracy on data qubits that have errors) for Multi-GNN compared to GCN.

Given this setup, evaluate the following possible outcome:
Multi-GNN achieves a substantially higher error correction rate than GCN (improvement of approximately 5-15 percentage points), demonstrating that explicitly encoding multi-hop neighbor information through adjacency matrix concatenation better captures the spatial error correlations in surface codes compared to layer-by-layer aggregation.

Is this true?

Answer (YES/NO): NO